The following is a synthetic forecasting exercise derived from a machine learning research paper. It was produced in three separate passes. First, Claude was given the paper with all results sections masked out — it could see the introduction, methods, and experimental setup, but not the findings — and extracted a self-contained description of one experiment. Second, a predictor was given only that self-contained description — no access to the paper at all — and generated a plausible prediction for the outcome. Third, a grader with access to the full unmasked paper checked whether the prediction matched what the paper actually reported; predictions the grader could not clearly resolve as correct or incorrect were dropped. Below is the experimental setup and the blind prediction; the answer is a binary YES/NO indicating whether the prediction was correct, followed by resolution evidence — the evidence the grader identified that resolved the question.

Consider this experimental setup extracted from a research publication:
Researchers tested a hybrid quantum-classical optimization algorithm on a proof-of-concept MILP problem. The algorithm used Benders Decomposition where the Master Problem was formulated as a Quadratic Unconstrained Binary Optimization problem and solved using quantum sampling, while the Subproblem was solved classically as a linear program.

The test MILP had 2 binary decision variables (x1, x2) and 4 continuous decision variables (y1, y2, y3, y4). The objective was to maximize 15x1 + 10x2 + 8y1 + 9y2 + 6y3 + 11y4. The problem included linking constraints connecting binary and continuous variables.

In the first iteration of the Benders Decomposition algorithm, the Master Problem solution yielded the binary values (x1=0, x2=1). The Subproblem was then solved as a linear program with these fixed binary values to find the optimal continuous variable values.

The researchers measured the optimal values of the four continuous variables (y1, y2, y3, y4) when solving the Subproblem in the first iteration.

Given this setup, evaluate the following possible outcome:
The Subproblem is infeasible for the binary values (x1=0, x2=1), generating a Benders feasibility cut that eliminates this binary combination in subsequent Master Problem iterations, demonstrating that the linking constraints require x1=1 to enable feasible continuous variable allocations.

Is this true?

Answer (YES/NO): NO